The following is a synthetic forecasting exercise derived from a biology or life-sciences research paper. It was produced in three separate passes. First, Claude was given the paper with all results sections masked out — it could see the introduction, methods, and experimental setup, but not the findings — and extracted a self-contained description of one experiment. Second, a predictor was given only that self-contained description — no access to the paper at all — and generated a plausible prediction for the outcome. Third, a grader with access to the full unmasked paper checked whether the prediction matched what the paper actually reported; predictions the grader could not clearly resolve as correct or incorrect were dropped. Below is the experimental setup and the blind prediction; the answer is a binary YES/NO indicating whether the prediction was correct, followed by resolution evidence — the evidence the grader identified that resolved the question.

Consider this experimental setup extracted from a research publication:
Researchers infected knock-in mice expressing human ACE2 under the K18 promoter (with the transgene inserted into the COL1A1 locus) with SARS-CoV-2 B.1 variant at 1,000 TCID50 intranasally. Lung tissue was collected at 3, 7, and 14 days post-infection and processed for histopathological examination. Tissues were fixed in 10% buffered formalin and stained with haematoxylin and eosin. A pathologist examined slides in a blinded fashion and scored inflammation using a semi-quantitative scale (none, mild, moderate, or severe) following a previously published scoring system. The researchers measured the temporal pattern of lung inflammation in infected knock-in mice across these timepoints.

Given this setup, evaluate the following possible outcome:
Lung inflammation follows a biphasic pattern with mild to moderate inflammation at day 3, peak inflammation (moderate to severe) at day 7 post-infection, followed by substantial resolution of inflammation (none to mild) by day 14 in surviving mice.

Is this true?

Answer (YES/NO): NO